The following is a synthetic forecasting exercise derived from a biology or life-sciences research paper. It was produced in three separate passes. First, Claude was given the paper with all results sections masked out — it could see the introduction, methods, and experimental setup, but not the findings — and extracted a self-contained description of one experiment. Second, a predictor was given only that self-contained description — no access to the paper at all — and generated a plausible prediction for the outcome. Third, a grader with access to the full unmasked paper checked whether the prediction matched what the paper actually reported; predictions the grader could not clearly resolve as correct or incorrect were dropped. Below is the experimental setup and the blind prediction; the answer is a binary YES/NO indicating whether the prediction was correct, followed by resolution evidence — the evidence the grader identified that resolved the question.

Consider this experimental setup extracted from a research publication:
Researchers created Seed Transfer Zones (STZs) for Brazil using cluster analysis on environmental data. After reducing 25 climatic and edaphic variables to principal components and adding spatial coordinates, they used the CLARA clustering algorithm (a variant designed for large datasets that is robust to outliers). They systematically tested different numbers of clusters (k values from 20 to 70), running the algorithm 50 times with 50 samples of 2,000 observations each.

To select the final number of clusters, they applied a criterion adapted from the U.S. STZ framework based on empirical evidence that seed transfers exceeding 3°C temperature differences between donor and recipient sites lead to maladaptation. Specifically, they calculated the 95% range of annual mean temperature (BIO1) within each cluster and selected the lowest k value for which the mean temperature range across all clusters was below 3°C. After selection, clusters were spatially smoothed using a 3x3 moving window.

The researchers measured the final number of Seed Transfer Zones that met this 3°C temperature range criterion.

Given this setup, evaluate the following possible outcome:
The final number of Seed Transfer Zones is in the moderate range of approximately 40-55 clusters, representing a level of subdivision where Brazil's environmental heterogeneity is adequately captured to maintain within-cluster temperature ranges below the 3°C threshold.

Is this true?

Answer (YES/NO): YES